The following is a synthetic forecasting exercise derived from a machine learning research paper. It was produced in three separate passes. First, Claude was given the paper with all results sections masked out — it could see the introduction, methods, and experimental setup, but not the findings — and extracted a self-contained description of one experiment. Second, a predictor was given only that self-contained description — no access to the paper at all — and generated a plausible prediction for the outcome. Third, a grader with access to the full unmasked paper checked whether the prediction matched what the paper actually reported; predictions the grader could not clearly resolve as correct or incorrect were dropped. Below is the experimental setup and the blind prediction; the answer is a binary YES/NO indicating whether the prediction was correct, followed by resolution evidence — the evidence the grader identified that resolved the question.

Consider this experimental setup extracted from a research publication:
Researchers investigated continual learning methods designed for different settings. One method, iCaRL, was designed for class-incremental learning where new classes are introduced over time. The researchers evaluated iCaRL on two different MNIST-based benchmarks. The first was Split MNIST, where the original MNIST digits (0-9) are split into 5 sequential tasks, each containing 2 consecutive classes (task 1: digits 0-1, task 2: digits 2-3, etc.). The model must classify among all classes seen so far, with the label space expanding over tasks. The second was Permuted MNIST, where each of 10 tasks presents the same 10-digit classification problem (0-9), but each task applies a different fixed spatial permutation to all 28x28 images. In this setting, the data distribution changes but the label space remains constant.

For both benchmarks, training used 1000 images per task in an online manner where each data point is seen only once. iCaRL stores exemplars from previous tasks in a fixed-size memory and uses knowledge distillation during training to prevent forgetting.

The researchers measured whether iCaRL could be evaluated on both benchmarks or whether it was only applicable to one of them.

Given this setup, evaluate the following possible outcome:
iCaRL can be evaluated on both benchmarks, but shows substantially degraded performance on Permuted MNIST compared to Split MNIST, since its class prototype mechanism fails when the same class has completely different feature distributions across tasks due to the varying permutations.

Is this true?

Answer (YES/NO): NO